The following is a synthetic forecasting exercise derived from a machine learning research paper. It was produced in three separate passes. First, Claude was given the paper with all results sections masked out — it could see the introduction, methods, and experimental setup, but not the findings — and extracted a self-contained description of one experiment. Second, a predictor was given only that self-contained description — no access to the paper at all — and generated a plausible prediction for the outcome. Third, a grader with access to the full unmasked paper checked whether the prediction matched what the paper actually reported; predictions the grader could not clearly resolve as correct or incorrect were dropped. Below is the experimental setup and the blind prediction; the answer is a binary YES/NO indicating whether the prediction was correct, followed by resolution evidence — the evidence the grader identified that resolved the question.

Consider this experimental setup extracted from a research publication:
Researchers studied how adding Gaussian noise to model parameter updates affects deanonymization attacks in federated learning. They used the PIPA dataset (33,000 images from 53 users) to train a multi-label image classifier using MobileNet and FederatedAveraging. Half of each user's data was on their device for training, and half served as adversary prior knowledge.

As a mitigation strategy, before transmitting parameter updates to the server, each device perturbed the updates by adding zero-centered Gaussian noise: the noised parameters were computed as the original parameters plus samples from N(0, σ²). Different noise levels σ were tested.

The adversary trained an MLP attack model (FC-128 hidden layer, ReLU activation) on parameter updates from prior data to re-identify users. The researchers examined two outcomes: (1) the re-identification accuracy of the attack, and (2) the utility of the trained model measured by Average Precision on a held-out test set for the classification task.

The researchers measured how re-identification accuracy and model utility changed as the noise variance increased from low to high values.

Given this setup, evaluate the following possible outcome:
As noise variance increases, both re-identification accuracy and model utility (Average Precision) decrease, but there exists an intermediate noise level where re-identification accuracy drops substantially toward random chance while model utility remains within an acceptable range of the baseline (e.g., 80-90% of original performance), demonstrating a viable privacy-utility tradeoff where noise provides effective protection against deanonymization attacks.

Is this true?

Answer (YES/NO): NO